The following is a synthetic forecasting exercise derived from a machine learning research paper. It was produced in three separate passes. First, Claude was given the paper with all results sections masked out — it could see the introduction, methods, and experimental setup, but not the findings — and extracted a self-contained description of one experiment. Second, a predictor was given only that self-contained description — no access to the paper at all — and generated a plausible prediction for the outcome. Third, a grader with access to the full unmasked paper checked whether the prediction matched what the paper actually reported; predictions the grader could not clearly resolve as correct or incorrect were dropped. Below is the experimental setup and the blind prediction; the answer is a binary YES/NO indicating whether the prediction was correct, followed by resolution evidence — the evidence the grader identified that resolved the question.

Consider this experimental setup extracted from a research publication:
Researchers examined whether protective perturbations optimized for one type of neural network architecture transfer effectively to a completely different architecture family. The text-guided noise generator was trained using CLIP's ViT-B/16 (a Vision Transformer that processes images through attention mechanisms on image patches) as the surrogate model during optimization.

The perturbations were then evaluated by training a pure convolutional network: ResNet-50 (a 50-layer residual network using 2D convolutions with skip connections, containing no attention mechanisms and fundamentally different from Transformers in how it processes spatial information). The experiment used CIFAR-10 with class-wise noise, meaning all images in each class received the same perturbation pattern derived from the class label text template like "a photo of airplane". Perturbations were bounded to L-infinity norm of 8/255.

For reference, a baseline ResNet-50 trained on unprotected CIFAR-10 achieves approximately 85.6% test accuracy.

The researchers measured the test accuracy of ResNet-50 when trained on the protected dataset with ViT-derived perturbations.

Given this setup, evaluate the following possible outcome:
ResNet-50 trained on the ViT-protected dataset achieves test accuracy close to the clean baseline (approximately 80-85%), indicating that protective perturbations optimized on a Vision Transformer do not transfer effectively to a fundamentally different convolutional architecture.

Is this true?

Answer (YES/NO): NO